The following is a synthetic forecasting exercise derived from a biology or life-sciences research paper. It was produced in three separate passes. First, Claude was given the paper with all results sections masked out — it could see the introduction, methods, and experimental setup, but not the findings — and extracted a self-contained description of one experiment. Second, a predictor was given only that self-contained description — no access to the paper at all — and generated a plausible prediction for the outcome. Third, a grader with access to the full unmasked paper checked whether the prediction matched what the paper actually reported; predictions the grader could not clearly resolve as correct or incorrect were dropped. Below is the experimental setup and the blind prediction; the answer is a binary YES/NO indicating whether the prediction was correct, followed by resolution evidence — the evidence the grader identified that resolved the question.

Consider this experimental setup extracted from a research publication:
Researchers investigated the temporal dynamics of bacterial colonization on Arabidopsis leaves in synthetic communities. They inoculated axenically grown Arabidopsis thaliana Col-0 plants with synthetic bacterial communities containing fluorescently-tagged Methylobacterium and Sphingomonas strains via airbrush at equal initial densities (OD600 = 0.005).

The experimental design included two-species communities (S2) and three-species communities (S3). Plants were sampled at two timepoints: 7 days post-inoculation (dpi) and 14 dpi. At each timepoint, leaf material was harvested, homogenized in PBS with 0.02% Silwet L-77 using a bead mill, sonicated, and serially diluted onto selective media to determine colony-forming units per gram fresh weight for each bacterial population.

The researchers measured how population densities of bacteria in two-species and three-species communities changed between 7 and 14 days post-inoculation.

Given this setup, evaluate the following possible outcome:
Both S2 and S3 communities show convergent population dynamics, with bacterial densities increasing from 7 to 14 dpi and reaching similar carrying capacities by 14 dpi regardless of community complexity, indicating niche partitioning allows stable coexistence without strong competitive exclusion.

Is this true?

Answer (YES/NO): NO